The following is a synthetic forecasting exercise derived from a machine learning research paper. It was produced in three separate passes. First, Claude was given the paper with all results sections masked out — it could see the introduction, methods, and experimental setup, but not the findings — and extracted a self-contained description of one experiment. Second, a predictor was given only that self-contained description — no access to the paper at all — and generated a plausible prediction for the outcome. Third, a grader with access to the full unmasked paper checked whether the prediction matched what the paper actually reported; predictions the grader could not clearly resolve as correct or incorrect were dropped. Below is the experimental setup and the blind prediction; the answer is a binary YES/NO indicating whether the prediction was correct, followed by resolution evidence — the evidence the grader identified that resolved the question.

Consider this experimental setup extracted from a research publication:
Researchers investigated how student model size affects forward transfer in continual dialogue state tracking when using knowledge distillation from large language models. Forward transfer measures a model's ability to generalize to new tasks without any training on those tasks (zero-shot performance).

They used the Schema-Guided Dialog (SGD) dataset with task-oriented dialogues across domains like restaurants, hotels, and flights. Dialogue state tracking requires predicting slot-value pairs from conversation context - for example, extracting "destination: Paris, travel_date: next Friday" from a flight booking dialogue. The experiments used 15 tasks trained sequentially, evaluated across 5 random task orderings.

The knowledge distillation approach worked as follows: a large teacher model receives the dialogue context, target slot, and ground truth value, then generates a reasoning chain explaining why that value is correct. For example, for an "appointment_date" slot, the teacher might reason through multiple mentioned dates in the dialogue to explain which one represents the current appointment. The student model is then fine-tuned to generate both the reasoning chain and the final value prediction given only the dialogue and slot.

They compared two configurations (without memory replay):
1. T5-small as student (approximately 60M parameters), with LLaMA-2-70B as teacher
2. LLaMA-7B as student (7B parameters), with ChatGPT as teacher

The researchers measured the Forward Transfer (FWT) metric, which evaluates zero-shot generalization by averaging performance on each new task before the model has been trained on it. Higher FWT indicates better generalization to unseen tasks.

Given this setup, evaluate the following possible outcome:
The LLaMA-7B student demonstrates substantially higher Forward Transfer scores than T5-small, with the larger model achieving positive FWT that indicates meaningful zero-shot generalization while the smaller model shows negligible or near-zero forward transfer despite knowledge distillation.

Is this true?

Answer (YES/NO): NO